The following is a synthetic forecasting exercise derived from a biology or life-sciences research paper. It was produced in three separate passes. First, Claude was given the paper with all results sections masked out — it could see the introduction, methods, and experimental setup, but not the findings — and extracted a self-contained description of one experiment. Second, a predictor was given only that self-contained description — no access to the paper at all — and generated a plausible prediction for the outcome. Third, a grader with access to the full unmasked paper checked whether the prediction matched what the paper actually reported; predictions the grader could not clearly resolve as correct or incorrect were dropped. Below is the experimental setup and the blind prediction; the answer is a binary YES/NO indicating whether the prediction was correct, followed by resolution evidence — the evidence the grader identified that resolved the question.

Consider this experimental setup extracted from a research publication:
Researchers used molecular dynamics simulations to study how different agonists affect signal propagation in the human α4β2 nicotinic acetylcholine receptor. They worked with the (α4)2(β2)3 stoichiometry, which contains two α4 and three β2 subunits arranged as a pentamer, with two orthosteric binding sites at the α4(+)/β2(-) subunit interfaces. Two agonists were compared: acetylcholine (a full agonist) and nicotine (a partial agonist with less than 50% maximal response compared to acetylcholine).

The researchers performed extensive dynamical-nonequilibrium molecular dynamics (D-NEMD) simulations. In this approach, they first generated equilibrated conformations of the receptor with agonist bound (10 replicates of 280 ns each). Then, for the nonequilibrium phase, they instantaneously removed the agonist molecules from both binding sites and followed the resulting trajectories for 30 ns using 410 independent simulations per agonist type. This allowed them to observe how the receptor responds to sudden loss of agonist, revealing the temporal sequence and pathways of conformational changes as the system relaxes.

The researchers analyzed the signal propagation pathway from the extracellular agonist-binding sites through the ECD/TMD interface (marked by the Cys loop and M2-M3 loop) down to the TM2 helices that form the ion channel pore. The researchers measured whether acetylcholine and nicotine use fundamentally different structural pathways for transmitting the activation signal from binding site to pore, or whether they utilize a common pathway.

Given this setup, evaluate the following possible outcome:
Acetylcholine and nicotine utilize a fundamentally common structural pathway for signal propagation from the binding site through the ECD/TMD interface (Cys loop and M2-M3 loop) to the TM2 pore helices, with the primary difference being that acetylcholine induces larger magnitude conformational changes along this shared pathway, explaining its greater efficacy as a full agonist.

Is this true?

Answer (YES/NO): NO